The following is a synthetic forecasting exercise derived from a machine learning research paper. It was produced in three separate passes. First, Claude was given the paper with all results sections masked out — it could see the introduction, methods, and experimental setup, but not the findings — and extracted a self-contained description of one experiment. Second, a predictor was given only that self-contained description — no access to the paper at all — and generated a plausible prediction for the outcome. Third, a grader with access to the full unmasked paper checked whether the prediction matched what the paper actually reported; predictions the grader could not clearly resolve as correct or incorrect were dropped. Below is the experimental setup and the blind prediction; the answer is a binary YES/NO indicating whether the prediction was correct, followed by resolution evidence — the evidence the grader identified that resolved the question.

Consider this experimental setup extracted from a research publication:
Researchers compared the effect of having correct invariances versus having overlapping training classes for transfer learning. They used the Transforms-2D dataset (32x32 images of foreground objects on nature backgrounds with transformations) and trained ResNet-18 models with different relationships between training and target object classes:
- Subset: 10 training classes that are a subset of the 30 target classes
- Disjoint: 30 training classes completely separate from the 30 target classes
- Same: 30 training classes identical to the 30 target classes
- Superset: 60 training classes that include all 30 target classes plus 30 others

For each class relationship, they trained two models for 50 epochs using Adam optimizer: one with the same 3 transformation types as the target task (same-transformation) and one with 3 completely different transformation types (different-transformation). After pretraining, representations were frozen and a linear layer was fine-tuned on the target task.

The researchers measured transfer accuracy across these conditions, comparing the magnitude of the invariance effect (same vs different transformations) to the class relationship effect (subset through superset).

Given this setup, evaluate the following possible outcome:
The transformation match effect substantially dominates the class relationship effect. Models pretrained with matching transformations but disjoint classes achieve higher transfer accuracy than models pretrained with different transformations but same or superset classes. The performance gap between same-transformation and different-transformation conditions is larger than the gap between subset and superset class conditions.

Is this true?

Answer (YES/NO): YES